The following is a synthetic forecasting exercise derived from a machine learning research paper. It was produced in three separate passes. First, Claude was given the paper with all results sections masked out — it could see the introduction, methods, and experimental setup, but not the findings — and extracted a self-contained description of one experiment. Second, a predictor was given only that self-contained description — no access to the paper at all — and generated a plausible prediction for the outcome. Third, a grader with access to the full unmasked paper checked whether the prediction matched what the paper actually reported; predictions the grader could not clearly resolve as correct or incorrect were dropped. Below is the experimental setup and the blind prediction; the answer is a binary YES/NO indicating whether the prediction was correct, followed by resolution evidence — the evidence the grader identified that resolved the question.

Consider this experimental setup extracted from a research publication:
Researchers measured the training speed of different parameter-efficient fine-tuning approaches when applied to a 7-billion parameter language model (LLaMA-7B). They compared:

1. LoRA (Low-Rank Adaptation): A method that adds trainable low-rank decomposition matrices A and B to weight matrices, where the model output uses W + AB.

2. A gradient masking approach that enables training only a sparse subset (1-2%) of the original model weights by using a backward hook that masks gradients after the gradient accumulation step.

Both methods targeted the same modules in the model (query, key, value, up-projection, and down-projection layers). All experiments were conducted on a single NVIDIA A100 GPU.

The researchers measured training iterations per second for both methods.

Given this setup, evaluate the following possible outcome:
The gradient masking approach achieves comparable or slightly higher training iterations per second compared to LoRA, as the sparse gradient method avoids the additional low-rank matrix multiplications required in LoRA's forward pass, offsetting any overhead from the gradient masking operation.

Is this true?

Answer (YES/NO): NO